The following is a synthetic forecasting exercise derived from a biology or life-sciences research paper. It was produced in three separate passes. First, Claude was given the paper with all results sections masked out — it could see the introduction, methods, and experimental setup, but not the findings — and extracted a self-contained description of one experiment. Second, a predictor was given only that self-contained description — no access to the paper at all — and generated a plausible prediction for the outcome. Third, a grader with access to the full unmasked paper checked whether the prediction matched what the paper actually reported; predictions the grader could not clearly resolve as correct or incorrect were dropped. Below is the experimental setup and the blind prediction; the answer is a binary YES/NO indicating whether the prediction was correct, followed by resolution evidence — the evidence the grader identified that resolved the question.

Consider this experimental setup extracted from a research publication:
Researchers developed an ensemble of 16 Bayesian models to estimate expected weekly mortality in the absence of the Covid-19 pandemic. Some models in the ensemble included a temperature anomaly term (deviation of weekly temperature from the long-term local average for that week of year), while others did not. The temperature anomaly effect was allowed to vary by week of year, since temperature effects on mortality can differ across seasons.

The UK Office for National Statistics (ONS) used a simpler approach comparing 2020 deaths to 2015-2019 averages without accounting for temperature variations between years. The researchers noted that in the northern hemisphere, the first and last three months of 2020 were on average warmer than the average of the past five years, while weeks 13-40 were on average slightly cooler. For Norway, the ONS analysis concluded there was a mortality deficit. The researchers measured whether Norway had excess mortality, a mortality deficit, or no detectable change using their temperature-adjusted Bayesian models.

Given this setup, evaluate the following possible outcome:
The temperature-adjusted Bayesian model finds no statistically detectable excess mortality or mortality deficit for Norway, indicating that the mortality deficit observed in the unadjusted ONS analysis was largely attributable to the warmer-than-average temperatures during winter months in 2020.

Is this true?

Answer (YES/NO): NO